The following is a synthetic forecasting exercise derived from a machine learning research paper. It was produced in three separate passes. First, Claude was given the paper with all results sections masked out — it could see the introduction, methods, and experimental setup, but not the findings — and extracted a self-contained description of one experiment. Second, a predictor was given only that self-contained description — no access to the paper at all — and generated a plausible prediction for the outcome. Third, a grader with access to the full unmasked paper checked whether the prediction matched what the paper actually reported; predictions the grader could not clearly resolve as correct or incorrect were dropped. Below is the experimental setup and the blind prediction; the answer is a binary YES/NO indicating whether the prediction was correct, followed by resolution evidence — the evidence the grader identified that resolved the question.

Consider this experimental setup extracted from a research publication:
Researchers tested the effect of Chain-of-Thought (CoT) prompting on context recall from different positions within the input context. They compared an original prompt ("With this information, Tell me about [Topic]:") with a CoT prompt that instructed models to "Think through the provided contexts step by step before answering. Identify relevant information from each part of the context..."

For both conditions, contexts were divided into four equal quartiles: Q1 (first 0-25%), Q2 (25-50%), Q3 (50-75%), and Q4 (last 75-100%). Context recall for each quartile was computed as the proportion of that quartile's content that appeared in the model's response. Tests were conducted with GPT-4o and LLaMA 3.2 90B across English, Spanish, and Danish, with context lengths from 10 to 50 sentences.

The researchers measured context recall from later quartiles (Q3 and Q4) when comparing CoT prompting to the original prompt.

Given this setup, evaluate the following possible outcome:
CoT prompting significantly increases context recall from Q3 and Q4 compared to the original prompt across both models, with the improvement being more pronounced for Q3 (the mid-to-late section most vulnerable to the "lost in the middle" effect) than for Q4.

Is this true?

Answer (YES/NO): NO